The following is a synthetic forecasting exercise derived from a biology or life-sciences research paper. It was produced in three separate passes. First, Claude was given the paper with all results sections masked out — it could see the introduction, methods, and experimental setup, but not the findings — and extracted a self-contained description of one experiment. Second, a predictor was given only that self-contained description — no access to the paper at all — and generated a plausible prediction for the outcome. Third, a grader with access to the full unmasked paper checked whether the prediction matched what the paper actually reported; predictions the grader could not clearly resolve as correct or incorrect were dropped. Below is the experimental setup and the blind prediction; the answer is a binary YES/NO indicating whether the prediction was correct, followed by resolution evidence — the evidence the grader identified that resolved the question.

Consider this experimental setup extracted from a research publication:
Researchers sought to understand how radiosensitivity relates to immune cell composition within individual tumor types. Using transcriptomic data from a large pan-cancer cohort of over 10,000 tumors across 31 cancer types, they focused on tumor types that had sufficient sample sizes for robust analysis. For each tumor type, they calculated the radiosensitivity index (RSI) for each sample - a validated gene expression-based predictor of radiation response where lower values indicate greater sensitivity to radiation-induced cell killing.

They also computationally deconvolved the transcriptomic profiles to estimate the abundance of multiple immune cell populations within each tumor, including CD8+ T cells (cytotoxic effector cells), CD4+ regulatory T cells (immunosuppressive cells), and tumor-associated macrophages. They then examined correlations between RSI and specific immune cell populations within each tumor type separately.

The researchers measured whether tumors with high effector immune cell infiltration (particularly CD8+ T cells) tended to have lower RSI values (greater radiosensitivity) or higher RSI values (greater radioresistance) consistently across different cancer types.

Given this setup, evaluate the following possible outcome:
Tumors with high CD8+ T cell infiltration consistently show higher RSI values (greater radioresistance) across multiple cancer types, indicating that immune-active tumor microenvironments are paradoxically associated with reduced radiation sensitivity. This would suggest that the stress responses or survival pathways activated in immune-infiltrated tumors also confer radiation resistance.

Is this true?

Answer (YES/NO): NO